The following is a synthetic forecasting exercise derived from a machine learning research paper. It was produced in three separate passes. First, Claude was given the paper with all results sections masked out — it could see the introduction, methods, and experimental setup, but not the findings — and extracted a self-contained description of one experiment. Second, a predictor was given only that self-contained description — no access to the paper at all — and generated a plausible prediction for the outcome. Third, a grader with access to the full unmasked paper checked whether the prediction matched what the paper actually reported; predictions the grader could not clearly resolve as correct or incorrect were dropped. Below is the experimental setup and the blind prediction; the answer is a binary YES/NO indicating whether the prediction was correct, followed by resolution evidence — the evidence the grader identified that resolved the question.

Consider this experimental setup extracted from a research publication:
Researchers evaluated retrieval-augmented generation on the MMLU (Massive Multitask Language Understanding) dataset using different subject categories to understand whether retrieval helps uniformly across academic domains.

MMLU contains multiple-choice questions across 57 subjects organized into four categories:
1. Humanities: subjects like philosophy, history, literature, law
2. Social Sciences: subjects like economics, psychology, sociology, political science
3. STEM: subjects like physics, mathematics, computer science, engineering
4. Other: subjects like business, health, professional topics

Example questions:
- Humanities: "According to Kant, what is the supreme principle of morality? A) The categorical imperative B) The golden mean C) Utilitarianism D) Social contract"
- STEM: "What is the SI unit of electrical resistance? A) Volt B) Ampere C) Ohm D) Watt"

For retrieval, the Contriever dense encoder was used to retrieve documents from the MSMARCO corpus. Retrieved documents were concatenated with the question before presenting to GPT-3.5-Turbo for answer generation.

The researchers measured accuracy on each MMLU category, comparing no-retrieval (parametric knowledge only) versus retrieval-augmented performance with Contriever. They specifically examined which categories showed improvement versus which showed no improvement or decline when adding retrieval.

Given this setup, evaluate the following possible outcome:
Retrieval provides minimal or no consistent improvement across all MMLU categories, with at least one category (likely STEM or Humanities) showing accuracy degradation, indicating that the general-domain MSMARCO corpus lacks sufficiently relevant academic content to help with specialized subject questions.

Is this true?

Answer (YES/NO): NO